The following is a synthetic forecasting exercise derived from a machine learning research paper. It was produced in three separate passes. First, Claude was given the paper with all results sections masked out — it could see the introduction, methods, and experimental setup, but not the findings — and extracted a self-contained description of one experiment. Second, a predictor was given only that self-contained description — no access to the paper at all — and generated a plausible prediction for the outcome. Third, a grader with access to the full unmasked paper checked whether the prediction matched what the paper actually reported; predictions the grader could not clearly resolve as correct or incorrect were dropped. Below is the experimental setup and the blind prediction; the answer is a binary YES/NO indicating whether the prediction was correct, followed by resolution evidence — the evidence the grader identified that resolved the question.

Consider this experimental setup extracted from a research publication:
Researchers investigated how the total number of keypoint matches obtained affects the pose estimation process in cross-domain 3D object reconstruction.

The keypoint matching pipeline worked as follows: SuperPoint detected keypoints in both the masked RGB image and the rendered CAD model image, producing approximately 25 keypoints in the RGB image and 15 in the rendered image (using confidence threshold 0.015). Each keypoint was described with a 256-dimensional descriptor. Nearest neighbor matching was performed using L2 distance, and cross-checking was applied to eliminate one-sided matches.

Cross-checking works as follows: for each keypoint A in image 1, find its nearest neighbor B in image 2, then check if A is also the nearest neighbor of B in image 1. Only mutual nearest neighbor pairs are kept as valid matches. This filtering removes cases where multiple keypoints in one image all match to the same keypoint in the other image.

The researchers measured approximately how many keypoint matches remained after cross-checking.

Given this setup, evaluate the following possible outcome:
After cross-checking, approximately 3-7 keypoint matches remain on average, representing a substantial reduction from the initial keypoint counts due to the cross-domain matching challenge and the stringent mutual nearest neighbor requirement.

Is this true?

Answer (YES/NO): NO